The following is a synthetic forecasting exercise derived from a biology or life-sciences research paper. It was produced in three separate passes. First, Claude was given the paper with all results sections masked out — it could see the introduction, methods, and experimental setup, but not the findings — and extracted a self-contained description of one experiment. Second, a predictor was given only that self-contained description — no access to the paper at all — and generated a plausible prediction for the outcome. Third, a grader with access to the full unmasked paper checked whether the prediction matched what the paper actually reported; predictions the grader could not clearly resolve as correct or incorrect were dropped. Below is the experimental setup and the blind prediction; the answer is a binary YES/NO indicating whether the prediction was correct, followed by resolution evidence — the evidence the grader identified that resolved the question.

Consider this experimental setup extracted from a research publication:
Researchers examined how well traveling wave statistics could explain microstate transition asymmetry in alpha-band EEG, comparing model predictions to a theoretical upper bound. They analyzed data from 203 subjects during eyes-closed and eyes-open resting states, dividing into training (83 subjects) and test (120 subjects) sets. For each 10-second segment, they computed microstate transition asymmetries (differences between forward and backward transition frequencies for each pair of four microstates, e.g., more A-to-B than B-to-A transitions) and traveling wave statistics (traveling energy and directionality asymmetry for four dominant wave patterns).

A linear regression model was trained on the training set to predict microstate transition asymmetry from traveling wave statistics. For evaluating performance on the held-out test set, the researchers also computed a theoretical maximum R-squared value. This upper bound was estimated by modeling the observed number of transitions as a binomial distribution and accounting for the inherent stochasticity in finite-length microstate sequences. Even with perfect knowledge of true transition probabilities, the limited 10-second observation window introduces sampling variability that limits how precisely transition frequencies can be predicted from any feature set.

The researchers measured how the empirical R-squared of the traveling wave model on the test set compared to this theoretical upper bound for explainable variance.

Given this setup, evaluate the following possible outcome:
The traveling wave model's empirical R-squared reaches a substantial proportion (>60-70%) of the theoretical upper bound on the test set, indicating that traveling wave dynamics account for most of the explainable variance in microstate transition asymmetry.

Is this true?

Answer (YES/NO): YES